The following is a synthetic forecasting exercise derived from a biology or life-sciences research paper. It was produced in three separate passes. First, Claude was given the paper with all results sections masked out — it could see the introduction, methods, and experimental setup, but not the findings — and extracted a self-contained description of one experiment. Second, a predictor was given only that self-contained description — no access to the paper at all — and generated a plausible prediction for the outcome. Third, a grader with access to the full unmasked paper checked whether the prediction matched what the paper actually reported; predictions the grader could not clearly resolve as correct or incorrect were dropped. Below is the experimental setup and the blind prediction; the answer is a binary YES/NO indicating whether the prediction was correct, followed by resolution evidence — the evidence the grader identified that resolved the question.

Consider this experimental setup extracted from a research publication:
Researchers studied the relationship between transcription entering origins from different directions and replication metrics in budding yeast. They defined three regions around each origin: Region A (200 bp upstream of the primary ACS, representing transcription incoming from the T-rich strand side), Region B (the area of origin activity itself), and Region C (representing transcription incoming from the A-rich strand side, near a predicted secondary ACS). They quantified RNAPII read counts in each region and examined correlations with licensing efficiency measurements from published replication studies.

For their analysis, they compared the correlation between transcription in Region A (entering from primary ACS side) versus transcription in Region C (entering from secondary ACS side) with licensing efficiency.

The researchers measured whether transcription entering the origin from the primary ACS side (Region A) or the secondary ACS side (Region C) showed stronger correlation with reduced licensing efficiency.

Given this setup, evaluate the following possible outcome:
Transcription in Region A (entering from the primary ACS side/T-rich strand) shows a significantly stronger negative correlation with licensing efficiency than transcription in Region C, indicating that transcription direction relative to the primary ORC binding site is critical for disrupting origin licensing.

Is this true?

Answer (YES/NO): NO